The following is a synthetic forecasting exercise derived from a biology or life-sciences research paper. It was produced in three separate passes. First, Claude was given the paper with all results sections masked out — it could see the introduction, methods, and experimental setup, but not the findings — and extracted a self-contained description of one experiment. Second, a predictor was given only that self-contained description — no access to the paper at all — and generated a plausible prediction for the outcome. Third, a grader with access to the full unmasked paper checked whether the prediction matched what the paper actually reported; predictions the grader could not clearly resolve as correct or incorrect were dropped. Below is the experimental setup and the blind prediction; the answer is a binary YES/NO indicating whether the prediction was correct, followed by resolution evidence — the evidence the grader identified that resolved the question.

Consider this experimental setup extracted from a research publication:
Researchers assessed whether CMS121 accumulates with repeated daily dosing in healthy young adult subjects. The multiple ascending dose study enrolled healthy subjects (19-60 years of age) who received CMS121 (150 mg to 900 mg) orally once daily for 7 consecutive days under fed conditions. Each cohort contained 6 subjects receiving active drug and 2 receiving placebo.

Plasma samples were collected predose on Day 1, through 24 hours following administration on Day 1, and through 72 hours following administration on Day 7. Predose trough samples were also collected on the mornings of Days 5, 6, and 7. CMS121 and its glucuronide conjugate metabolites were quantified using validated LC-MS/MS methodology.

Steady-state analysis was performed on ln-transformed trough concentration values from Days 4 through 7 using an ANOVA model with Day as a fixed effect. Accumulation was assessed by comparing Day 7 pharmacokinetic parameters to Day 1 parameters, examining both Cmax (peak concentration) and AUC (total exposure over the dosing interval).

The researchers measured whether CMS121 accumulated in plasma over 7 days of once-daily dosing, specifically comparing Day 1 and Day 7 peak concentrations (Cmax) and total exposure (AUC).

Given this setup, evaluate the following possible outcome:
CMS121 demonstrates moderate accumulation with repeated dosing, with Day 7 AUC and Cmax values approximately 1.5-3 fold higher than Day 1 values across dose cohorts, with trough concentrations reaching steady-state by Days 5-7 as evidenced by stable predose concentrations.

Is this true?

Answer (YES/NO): NO